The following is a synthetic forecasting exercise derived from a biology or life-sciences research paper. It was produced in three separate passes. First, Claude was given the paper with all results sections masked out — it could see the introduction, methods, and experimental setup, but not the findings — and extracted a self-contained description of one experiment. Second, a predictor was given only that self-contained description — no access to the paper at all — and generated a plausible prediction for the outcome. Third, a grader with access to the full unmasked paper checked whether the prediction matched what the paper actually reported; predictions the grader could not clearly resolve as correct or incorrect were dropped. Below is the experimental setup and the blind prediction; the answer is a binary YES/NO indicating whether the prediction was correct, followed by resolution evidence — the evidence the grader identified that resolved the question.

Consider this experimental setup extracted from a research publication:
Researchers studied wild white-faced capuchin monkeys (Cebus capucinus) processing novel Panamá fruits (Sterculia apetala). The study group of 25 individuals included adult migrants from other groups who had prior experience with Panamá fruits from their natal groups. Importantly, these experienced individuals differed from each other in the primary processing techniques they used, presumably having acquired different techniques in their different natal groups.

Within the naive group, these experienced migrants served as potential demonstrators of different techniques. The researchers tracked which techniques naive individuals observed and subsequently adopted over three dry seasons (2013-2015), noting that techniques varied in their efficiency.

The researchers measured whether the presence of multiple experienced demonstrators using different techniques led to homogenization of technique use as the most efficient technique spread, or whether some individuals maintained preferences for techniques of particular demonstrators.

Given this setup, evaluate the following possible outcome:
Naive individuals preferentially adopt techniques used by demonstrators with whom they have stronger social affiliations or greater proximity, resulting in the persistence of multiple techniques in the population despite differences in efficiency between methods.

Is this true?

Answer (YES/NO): NO